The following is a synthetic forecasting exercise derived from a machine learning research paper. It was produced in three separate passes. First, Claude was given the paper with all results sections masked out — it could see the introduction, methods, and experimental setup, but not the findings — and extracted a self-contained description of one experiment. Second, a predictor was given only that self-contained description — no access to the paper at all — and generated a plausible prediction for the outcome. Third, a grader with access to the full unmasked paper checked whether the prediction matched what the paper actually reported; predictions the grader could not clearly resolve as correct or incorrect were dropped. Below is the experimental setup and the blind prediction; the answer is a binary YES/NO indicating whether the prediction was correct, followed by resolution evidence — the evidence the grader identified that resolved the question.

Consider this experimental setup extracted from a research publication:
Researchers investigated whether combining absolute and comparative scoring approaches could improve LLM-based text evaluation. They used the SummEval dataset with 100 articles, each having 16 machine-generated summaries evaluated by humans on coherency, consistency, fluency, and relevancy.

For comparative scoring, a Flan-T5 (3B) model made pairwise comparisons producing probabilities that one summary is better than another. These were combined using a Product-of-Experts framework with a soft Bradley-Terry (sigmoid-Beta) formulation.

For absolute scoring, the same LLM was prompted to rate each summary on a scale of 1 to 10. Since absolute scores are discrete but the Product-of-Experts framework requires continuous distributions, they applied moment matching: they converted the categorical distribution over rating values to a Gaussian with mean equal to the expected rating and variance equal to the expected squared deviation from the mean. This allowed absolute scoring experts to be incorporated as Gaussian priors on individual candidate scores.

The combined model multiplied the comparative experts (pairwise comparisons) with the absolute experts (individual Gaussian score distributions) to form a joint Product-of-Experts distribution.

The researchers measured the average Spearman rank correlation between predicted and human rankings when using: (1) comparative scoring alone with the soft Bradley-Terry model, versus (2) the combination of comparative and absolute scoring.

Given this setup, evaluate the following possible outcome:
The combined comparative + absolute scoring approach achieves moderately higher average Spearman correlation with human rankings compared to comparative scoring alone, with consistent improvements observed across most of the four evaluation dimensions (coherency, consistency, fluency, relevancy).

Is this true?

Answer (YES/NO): YES